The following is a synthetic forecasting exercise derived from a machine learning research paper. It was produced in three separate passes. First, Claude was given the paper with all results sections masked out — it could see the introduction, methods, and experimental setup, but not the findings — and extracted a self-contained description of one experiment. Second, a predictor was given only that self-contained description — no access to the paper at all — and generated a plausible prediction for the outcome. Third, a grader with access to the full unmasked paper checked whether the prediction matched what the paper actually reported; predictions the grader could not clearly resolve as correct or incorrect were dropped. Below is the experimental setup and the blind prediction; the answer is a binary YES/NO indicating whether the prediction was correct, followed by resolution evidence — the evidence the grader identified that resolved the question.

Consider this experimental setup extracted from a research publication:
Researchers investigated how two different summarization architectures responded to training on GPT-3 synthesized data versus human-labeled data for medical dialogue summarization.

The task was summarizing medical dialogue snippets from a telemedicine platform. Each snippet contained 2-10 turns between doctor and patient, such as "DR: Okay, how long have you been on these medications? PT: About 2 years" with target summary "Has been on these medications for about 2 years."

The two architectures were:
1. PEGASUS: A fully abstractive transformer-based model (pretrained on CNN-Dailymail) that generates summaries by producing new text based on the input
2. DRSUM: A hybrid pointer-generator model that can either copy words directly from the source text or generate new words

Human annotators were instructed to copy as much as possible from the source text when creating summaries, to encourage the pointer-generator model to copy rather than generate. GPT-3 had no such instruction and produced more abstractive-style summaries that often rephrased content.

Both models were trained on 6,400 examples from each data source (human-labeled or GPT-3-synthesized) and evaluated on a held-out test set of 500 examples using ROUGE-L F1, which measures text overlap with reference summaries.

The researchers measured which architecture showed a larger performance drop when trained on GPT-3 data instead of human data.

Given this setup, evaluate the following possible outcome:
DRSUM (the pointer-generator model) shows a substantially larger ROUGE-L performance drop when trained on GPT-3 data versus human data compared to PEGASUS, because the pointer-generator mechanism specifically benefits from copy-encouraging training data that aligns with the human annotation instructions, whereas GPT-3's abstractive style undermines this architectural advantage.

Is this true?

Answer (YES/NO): YES